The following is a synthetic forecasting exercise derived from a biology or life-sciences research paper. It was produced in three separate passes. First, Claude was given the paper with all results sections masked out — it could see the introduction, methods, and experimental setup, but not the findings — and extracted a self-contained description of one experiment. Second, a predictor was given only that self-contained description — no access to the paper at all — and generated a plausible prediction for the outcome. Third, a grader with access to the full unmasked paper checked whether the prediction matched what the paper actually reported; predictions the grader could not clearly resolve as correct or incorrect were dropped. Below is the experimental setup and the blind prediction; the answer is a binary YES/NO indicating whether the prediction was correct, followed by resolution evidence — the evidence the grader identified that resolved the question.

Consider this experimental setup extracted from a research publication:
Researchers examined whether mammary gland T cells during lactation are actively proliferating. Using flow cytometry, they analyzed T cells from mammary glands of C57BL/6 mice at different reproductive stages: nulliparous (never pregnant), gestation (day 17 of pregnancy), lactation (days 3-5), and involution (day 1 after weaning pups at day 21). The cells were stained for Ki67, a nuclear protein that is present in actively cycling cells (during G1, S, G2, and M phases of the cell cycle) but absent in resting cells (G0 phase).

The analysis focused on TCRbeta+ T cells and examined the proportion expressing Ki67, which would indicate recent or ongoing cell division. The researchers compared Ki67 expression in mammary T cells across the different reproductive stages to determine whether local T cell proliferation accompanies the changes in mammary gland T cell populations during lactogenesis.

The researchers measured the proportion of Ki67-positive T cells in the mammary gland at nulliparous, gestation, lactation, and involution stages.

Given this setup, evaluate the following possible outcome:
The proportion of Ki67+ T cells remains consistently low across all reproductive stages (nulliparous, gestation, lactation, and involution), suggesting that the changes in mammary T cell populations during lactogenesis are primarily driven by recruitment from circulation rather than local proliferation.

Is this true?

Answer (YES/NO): NO